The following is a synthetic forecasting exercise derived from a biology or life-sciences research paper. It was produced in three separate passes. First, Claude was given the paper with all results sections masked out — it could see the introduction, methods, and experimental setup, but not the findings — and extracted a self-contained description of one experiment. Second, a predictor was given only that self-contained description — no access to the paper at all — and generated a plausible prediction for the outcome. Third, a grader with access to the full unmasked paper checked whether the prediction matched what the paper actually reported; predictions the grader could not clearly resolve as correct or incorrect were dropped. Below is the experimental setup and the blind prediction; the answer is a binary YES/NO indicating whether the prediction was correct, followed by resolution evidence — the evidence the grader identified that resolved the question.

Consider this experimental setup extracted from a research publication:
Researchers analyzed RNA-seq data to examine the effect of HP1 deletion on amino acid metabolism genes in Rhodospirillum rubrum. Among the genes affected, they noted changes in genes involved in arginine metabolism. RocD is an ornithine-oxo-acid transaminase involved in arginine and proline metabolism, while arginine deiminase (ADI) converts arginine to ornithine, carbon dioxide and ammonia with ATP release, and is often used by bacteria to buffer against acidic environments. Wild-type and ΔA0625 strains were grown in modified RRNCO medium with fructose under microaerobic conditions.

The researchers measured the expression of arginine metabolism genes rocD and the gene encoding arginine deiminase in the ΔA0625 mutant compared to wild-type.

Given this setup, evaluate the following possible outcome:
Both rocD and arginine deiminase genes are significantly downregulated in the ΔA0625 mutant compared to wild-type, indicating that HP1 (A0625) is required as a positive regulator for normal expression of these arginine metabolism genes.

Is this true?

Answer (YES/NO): NO